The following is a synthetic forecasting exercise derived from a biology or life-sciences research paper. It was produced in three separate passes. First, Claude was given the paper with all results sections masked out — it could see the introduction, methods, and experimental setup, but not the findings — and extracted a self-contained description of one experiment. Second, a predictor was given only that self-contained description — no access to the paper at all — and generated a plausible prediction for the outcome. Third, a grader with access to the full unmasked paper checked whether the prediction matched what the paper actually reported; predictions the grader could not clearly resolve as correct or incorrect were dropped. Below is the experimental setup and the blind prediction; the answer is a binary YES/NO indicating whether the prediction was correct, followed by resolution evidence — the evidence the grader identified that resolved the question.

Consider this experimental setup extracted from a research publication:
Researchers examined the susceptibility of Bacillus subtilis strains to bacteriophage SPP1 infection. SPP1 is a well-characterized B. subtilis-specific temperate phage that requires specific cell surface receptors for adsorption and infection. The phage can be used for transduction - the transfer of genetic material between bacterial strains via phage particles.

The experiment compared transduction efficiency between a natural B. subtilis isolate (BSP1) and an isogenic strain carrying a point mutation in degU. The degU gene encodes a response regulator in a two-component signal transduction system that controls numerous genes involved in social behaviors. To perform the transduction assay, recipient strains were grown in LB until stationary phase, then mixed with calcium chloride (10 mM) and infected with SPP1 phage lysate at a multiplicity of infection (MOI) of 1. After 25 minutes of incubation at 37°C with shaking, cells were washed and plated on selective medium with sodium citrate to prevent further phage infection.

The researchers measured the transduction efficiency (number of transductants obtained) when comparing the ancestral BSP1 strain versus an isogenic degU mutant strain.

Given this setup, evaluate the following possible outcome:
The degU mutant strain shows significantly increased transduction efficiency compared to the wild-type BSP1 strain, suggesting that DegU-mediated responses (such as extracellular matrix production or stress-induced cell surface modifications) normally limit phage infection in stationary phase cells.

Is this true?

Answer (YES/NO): NO